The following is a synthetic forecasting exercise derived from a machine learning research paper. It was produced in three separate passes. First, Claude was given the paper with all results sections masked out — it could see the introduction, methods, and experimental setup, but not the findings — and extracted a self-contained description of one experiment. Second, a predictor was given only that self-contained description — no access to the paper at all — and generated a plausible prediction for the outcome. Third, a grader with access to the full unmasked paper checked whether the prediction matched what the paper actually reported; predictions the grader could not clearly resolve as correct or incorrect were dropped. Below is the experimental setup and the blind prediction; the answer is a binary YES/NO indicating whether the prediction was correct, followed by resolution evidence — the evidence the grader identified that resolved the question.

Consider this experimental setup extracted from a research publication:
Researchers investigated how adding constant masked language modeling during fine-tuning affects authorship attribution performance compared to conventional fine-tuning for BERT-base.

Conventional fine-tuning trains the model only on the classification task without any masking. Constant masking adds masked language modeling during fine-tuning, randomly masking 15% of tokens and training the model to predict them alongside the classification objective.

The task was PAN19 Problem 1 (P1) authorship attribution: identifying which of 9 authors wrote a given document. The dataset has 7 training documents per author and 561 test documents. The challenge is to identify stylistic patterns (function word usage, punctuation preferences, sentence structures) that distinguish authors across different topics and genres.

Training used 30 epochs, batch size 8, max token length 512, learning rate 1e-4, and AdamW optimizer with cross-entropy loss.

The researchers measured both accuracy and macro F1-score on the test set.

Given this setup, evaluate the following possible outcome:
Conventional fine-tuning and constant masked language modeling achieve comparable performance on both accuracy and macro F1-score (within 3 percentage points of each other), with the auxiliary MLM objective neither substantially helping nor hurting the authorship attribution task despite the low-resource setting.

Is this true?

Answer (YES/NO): NO